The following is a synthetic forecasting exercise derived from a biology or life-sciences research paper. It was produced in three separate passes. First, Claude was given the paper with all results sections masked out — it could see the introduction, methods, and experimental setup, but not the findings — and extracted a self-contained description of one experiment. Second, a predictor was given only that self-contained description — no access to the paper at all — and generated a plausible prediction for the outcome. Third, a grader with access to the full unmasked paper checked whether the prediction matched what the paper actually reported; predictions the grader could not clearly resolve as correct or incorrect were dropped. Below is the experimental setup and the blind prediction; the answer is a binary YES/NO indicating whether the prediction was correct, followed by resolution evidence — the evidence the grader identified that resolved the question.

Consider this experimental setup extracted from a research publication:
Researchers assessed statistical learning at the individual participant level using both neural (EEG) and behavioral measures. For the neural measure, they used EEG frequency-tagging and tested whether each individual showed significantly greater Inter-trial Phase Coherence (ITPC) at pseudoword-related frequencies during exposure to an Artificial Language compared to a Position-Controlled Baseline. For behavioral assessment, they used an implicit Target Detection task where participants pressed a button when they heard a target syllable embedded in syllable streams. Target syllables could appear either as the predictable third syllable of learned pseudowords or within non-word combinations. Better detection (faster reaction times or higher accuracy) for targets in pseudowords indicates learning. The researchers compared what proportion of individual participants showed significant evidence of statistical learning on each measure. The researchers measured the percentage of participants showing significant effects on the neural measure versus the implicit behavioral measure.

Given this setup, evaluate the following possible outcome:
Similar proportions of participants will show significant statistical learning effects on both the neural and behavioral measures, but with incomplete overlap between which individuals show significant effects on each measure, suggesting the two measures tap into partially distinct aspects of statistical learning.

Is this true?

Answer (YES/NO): NO